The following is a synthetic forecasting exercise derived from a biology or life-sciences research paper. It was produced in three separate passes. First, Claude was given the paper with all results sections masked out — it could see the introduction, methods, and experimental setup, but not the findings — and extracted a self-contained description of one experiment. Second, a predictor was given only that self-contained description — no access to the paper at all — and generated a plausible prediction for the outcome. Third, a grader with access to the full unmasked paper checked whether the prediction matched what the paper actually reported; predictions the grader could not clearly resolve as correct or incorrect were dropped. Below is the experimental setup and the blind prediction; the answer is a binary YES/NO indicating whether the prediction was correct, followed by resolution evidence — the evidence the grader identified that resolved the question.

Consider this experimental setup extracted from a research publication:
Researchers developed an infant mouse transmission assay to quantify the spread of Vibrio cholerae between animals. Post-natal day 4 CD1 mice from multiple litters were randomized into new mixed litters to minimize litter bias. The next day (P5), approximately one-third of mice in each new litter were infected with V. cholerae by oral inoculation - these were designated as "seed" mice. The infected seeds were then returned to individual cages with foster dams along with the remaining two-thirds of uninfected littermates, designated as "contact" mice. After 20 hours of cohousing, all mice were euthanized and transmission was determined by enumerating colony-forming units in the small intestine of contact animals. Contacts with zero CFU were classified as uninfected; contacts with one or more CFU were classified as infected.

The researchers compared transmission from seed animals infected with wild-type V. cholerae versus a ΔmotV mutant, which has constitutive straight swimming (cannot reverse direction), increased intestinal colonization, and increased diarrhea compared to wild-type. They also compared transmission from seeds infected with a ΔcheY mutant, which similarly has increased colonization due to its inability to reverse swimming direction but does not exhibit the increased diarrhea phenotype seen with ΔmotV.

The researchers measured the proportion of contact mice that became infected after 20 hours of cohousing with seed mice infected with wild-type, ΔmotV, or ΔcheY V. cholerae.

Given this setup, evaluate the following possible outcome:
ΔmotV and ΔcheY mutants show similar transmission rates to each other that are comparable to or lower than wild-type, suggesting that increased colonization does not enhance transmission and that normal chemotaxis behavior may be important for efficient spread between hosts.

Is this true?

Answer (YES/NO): NO